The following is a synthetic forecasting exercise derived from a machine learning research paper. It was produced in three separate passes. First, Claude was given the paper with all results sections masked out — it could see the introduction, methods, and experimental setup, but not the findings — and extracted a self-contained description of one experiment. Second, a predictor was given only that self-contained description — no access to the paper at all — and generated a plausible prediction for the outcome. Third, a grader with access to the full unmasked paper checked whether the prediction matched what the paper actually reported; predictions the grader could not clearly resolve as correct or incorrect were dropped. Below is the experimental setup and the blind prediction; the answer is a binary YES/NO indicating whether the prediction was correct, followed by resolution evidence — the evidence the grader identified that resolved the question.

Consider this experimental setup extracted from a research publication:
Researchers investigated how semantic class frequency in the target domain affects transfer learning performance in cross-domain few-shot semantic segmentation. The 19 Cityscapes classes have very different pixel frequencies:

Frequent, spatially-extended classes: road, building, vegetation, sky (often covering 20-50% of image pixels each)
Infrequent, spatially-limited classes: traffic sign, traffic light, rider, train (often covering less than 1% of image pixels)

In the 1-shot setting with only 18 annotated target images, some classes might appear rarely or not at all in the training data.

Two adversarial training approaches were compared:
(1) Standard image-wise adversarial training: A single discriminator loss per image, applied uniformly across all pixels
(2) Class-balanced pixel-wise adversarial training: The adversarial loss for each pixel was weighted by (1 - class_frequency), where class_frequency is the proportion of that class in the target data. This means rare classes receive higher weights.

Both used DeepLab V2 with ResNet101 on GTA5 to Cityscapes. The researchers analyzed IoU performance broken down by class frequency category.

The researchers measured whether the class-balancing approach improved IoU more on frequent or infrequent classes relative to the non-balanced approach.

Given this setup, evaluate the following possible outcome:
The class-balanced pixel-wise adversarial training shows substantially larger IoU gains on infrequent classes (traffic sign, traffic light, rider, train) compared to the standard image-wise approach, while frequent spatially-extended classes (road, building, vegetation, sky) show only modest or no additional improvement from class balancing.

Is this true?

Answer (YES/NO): NO